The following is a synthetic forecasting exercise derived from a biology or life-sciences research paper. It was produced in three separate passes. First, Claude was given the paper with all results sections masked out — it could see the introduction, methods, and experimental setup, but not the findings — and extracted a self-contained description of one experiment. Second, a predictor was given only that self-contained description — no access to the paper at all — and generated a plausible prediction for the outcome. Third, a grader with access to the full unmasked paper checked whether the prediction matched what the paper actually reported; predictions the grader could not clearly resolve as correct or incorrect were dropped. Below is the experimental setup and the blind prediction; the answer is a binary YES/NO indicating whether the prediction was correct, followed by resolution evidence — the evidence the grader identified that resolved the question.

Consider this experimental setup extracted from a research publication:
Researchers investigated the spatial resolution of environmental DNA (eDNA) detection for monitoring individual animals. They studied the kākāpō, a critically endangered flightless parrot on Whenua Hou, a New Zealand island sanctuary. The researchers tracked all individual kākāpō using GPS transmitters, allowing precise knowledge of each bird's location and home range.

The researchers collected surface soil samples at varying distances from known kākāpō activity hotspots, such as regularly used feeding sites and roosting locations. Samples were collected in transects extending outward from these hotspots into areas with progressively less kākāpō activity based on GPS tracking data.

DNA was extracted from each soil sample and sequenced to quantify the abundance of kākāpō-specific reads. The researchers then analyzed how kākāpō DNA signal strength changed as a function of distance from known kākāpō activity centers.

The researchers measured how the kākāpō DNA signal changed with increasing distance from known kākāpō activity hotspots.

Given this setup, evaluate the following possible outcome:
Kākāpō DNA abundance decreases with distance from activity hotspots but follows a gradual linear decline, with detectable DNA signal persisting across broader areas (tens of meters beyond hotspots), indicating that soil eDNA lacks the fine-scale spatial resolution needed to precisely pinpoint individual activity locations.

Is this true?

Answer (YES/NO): NO